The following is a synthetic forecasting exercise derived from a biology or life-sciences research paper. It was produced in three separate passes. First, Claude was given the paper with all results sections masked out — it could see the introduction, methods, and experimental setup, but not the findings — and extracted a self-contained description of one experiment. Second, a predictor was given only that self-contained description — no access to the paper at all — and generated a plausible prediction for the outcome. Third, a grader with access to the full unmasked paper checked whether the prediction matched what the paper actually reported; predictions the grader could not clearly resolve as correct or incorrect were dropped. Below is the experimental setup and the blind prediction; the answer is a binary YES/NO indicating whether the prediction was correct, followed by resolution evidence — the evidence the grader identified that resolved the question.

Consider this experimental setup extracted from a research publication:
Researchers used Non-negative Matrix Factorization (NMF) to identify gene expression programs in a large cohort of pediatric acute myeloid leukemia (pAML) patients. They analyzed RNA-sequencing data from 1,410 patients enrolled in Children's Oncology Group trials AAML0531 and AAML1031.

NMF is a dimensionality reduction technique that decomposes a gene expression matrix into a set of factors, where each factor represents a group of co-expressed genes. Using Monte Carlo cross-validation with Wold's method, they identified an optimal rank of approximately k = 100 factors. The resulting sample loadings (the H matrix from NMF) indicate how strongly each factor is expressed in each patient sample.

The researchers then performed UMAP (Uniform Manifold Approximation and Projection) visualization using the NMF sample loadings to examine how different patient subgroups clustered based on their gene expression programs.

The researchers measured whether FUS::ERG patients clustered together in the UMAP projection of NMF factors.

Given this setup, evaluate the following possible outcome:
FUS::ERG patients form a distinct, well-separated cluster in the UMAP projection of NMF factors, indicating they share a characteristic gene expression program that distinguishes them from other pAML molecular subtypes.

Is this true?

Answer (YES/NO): YES